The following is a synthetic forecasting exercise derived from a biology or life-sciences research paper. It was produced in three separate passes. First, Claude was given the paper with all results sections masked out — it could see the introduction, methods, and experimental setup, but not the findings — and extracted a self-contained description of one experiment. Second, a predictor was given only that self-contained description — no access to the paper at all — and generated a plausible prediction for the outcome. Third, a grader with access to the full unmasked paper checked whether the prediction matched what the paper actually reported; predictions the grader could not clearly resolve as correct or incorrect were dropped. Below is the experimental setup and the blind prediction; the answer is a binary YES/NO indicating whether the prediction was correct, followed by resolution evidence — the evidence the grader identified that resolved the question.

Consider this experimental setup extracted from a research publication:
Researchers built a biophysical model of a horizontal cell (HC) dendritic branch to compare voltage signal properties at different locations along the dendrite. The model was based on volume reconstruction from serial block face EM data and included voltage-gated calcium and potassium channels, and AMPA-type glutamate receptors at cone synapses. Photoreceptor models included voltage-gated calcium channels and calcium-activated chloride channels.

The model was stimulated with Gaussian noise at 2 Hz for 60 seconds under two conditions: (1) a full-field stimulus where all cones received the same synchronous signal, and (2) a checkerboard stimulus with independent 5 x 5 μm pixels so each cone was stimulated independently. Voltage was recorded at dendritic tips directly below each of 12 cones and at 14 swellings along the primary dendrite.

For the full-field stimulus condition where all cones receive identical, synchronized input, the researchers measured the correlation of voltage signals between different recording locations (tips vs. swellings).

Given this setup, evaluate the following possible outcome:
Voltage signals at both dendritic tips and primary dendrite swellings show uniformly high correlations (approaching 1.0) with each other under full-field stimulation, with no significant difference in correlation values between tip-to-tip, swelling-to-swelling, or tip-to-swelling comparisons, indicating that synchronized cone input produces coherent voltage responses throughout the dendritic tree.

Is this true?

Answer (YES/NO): NO